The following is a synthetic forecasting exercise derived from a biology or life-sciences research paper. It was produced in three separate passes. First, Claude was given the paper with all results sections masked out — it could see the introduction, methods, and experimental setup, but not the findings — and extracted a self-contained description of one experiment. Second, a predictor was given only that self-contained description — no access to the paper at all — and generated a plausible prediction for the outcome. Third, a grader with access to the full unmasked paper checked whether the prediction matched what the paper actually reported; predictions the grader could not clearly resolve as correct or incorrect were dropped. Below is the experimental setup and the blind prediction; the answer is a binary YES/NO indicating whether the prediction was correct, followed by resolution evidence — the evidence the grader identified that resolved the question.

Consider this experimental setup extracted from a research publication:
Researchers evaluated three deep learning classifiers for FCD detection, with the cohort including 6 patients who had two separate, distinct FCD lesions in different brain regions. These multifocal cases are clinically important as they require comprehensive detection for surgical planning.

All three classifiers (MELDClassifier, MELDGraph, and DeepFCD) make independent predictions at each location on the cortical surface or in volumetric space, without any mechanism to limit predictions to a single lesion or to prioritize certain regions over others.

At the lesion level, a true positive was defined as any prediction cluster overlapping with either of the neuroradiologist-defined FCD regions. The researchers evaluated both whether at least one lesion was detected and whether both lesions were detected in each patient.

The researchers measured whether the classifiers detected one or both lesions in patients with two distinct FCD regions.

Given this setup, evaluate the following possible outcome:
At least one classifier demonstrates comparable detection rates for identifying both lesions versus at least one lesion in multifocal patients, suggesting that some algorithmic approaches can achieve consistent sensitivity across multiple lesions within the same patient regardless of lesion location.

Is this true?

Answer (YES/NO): YES